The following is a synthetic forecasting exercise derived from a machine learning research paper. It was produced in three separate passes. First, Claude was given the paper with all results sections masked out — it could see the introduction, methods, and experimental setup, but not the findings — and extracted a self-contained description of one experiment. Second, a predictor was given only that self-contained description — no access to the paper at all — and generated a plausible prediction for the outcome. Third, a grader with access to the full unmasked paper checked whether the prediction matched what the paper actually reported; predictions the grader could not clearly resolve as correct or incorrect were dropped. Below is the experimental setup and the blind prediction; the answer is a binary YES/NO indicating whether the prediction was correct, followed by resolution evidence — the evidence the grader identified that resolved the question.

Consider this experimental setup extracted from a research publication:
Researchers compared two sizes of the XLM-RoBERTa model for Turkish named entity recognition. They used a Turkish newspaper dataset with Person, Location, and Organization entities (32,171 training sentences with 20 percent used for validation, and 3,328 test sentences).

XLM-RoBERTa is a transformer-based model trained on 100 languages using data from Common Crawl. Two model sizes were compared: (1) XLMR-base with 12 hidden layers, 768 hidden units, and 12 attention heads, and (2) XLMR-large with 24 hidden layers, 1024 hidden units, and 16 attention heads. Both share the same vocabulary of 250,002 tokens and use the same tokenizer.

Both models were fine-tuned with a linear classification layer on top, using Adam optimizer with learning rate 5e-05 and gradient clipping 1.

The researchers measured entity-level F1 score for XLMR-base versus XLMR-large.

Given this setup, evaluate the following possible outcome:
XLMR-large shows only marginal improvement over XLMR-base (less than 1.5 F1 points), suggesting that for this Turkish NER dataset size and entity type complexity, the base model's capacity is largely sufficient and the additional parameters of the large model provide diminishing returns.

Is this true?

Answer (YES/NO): YES